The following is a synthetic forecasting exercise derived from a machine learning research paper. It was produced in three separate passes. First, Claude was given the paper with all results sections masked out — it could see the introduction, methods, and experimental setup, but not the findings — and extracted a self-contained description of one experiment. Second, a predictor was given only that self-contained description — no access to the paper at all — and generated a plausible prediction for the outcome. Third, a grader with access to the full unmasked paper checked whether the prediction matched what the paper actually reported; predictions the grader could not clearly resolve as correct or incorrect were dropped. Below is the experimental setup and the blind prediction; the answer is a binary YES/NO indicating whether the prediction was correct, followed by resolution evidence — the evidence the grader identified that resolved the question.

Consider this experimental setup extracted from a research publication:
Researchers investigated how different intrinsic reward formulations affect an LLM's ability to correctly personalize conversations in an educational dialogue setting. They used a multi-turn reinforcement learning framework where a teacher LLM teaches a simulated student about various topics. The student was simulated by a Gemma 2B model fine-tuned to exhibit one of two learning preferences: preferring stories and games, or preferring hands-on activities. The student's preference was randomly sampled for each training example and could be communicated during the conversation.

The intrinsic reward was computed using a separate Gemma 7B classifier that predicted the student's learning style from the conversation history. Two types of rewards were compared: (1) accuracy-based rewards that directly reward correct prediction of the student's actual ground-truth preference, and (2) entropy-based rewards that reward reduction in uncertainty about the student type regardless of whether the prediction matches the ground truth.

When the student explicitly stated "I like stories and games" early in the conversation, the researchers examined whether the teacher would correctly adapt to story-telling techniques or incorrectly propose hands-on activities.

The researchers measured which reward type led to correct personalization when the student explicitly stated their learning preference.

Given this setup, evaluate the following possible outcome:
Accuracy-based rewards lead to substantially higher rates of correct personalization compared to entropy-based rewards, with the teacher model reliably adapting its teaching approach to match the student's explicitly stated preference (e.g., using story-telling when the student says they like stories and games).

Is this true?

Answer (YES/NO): YES